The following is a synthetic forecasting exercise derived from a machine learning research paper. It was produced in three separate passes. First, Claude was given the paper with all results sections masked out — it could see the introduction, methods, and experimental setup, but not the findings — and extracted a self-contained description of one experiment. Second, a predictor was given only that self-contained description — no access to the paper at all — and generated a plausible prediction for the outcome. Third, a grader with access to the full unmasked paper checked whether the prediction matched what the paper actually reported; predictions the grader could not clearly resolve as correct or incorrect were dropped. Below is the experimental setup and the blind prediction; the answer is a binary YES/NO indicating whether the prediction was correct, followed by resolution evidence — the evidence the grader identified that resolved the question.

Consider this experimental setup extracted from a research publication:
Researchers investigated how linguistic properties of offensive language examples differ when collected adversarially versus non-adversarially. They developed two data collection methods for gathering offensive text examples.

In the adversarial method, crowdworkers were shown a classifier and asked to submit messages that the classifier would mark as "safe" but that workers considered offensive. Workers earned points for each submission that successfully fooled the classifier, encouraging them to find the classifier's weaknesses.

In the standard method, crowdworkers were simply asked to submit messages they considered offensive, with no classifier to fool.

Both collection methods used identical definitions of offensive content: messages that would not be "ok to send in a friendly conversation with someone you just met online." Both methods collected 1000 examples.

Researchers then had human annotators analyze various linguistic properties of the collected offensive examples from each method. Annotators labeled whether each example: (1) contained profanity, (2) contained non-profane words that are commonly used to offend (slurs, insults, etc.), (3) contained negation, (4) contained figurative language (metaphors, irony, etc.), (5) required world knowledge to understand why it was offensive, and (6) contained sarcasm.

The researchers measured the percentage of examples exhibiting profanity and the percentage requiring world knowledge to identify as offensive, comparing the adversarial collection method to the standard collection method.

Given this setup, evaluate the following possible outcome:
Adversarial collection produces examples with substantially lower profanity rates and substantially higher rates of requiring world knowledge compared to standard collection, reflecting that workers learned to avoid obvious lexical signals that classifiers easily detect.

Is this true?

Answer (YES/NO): YES